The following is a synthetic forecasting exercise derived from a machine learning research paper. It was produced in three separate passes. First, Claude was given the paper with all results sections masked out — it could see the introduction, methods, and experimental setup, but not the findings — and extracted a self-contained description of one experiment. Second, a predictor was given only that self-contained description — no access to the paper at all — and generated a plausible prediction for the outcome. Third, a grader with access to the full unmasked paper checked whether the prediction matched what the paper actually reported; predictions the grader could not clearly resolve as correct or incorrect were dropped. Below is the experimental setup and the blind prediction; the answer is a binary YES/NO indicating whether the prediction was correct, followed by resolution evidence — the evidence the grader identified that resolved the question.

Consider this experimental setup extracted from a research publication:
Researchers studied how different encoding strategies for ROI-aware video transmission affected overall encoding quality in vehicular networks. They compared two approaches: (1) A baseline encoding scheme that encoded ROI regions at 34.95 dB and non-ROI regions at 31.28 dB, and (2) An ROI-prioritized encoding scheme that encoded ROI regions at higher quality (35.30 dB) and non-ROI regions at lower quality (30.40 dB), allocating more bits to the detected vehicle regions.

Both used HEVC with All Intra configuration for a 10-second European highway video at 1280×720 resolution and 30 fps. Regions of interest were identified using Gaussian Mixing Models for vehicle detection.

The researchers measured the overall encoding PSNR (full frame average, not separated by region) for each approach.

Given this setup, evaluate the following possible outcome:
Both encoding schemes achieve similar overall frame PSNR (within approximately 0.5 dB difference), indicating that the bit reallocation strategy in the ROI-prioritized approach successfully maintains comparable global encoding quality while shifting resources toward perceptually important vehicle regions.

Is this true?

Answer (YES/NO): NO